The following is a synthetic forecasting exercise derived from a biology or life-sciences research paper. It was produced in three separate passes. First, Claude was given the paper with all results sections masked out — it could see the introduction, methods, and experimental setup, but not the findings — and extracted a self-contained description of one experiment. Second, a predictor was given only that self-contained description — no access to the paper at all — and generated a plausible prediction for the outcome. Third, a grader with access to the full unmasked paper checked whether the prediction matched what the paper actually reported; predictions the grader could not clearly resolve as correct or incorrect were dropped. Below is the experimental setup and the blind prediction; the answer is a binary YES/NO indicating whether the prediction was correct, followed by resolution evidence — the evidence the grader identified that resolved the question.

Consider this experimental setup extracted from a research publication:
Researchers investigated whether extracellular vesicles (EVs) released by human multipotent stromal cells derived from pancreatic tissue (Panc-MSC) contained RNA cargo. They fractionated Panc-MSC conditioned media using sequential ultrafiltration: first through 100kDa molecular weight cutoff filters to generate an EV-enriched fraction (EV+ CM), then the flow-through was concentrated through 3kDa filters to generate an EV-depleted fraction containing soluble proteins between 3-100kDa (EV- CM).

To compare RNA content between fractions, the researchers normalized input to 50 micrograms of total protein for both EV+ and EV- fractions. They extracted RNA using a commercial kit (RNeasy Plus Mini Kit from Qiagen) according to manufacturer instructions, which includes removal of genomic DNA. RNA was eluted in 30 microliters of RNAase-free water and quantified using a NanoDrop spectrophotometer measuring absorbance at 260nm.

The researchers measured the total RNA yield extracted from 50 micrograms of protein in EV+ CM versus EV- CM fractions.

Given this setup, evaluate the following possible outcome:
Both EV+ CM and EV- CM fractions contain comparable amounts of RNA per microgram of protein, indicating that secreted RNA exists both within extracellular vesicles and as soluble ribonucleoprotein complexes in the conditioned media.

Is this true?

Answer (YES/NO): NO